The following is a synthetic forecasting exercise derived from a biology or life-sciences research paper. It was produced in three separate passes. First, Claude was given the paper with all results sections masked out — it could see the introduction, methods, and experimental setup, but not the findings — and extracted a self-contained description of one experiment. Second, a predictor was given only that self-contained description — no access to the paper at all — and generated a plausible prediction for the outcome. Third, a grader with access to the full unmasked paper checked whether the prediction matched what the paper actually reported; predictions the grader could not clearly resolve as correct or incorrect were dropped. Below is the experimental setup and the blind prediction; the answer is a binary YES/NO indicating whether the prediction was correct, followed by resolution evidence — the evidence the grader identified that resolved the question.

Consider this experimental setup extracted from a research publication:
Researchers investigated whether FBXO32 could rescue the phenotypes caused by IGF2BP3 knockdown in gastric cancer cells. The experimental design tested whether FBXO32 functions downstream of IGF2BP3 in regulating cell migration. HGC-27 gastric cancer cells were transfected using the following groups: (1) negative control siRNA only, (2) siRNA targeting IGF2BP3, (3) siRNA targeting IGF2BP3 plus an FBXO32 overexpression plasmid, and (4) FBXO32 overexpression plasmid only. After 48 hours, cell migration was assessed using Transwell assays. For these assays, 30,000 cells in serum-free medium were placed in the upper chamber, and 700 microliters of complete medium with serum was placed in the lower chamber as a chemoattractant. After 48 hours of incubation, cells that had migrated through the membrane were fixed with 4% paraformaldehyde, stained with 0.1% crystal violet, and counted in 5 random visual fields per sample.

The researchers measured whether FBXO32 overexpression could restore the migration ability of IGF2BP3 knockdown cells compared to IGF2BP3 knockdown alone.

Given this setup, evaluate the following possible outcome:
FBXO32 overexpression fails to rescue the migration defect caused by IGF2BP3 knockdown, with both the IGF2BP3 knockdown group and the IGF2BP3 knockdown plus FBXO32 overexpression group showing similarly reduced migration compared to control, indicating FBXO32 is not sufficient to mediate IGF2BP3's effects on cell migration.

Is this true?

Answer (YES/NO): NO